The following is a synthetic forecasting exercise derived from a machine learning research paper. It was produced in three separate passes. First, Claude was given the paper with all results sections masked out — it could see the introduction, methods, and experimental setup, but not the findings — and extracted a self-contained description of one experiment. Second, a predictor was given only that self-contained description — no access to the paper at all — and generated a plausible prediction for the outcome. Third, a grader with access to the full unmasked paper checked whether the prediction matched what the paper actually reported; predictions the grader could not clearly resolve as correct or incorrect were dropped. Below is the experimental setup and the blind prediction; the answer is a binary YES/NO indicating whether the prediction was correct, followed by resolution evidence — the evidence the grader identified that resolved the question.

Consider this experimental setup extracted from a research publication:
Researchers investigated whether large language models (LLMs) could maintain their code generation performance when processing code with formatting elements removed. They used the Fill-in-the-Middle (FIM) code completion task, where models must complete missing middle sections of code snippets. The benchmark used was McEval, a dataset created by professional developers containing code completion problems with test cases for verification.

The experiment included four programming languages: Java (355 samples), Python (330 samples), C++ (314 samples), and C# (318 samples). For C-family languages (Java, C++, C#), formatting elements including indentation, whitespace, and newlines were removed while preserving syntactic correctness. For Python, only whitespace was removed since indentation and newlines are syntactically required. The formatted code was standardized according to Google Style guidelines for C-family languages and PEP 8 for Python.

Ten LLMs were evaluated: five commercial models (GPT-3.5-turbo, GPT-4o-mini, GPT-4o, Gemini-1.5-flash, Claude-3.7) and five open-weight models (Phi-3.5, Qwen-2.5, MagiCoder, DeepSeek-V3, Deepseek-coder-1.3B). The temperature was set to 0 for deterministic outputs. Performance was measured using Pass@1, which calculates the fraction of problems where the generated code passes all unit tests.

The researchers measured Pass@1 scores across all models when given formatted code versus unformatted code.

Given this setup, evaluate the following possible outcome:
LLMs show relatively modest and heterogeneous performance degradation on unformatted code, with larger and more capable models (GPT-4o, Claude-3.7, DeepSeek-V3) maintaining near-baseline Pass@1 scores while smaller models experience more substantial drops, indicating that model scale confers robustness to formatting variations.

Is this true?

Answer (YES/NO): NO